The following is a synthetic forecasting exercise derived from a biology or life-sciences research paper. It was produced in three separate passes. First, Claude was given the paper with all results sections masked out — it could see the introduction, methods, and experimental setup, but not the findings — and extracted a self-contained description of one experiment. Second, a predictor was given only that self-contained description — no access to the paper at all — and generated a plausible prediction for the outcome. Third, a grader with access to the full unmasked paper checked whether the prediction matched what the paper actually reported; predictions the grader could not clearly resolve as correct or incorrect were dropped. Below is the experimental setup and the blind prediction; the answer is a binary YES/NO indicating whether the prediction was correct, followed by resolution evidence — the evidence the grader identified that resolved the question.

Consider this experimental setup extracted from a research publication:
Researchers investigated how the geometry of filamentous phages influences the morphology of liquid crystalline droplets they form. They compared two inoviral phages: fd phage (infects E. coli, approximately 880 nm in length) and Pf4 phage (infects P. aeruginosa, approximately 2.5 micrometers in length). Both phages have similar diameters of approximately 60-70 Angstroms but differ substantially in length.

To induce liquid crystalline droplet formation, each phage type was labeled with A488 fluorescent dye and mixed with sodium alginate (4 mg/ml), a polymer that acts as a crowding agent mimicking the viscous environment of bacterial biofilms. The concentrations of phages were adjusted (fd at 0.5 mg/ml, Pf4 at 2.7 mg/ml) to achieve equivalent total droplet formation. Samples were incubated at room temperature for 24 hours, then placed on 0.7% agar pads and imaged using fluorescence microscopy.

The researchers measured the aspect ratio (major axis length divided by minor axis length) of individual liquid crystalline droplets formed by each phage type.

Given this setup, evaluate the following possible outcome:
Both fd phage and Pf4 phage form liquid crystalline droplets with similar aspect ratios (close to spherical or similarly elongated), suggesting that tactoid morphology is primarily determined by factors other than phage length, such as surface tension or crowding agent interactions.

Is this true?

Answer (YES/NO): NO